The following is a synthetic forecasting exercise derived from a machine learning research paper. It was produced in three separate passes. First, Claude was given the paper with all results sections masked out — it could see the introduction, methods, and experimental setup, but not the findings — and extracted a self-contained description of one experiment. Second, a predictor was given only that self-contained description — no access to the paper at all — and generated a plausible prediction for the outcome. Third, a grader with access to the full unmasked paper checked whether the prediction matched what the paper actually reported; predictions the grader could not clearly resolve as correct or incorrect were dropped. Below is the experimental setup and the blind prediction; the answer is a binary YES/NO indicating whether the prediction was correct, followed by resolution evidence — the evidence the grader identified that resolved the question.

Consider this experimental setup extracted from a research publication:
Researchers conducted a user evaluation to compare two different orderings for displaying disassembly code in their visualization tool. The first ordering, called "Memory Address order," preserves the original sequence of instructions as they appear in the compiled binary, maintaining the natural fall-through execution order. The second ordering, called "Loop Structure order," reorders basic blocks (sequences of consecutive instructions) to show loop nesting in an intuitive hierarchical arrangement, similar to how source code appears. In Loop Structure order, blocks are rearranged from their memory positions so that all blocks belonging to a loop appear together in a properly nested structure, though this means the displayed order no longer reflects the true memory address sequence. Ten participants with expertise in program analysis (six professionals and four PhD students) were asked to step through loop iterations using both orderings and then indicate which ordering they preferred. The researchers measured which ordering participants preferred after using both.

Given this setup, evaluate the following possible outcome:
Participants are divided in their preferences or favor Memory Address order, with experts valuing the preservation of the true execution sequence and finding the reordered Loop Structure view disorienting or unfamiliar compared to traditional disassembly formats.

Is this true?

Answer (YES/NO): NO